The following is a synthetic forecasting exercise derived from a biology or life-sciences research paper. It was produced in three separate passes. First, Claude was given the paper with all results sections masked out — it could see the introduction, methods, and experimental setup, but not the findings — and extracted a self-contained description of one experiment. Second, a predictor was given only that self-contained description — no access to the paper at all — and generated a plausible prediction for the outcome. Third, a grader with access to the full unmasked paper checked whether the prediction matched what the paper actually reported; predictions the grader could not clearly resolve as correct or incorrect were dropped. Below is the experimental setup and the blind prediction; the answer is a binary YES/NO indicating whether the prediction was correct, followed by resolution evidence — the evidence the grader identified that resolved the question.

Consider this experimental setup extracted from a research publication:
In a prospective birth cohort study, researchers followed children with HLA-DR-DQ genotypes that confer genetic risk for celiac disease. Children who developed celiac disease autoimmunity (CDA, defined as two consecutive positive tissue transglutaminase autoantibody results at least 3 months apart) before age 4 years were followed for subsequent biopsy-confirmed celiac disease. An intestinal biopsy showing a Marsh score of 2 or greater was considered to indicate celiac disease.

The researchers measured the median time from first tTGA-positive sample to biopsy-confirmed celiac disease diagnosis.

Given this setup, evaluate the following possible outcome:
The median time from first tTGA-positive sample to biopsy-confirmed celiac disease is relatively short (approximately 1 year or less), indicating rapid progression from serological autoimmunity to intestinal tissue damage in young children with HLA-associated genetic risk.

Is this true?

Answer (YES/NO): YES